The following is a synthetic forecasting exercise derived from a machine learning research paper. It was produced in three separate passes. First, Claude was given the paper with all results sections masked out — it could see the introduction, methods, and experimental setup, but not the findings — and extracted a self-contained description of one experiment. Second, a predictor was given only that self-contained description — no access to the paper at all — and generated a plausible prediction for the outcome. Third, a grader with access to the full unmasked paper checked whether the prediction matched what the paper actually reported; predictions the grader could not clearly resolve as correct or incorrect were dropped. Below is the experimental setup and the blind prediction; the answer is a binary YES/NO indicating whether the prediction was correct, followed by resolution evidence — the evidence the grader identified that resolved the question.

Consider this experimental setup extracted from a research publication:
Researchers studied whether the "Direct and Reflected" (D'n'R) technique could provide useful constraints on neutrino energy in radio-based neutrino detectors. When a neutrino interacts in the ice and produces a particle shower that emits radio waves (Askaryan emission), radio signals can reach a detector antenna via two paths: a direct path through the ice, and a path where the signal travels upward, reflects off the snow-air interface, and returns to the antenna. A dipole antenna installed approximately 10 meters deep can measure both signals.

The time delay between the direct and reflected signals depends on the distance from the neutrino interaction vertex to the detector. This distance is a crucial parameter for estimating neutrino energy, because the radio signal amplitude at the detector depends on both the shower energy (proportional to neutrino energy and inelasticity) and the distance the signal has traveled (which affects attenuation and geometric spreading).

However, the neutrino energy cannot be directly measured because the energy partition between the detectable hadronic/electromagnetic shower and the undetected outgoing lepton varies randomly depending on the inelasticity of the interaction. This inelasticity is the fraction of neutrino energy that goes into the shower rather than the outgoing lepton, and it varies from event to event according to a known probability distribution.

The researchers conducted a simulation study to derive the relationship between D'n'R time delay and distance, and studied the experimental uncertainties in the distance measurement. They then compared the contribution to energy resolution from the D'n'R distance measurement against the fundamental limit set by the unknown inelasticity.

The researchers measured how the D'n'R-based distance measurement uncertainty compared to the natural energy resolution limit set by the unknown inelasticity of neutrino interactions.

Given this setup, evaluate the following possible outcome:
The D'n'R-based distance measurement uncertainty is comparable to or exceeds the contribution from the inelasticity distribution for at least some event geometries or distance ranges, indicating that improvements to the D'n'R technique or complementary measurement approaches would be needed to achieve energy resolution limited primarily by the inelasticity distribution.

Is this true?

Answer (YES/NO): NO